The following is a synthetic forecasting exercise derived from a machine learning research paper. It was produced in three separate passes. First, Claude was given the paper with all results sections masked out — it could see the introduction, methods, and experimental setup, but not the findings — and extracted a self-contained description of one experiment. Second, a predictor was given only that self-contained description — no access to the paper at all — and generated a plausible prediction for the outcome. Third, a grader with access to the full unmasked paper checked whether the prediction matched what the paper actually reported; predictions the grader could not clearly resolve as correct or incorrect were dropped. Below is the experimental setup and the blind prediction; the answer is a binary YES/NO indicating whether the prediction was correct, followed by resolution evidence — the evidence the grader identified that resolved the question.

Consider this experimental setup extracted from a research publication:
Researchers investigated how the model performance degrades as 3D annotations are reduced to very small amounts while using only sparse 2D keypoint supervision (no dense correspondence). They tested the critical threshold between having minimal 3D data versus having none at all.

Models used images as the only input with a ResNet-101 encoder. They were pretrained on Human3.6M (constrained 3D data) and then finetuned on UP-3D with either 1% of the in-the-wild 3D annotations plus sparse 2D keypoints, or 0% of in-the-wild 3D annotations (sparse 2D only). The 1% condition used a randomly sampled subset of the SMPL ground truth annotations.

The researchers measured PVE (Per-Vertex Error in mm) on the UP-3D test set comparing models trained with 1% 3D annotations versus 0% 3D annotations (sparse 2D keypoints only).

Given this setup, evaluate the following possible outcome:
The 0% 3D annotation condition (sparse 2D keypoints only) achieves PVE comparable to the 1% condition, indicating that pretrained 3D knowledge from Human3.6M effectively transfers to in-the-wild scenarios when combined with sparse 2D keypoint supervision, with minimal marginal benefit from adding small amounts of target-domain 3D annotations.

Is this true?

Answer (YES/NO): NO